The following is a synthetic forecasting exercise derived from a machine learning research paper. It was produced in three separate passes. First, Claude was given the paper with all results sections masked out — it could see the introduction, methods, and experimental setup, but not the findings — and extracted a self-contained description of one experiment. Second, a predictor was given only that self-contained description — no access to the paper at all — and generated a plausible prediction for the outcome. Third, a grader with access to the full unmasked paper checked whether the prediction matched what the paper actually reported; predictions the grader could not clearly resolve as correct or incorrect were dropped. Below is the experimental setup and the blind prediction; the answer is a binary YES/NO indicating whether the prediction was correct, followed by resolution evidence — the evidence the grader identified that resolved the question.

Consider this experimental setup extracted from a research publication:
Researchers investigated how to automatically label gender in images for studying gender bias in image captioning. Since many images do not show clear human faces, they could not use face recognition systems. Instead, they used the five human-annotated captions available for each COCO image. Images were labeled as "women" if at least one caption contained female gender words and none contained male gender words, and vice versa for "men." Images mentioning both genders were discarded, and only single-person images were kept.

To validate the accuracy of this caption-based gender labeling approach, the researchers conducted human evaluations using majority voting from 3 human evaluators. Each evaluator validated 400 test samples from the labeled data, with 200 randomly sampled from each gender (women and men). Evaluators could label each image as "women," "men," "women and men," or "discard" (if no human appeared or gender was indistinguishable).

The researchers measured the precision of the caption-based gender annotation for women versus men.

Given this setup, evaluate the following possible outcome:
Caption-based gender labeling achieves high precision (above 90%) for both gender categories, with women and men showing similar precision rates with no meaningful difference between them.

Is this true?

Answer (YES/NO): NO